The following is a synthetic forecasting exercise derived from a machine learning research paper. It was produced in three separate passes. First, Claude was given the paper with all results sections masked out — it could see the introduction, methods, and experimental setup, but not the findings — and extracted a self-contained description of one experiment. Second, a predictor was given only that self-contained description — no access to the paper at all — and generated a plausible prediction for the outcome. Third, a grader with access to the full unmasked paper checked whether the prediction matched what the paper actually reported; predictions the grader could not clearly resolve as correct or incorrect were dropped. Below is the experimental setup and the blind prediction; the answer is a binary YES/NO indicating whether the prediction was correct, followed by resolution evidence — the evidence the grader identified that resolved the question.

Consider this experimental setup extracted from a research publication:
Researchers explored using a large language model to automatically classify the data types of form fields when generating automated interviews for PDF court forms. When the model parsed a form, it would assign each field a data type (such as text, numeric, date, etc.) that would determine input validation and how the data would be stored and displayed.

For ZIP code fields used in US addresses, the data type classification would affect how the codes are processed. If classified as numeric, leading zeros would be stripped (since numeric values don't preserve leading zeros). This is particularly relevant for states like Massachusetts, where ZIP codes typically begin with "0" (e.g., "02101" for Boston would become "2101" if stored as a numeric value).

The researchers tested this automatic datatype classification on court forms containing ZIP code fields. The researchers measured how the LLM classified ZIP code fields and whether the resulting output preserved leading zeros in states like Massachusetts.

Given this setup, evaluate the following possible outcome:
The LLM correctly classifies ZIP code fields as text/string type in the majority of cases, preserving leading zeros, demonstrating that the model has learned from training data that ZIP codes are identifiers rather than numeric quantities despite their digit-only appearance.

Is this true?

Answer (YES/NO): NO